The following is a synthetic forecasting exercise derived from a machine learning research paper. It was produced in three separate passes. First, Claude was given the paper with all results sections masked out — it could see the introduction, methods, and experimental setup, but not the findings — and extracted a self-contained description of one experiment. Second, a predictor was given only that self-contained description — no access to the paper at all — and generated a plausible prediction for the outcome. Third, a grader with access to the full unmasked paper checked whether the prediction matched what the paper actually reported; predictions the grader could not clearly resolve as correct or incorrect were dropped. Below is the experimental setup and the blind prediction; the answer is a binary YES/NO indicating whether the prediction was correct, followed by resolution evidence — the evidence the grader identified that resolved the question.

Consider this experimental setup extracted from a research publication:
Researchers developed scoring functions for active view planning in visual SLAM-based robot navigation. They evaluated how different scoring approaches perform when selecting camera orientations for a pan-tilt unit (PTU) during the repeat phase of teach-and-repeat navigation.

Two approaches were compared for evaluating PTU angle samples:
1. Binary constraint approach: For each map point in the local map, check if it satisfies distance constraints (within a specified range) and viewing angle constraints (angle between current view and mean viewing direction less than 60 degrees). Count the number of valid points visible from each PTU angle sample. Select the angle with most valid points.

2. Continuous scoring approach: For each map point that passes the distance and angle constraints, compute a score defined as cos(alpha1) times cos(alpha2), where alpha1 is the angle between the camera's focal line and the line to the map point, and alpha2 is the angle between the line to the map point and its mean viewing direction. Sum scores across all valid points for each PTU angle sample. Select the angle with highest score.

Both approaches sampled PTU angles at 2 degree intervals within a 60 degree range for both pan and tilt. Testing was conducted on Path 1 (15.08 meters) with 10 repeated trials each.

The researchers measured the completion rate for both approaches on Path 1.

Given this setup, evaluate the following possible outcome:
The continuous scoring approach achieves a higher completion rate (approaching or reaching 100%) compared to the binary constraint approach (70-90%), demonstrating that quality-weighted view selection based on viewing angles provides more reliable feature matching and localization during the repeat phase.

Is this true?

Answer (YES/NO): YES